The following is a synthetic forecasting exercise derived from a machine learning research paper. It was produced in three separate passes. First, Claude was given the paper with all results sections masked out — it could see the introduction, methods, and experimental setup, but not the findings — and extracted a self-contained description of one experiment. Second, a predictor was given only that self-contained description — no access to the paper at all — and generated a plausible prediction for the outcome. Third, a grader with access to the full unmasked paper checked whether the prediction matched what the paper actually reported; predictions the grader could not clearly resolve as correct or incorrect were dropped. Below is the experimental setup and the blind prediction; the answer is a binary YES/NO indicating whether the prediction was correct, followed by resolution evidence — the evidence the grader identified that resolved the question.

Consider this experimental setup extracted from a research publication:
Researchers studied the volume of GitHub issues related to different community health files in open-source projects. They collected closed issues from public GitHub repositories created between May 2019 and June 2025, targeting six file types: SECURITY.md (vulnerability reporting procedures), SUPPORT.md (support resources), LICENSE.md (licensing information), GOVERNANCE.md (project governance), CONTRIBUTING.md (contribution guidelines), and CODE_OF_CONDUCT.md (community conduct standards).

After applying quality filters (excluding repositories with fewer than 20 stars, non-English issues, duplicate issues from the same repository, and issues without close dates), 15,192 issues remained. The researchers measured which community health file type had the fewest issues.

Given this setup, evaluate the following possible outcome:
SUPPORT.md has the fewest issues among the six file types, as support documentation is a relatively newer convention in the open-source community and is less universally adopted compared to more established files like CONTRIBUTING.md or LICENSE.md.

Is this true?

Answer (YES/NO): NO